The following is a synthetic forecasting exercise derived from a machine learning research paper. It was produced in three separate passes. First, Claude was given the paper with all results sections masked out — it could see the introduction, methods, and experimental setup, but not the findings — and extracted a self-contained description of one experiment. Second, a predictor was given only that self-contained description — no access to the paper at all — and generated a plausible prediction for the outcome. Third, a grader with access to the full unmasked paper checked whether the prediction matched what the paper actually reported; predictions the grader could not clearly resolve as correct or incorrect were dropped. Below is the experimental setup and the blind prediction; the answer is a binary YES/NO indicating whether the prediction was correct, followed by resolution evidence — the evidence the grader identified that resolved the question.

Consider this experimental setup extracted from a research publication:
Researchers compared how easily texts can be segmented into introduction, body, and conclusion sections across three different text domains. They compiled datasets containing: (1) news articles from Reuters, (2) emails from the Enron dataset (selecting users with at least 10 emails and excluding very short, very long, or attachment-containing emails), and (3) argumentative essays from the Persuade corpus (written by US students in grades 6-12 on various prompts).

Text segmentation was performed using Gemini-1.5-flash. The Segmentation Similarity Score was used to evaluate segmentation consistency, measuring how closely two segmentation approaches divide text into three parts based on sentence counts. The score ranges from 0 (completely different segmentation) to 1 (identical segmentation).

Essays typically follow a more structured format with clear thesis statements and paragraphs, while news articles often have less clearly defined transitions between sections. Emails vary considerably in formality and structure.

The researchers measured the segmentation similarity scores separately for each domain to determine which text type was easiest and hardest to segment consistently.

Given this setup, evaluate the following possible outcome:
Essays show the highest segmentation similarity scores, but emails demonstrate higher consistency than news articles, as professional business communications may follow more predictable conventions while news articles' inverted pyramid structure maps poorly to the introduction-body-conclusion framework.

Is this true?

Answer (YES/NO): YES